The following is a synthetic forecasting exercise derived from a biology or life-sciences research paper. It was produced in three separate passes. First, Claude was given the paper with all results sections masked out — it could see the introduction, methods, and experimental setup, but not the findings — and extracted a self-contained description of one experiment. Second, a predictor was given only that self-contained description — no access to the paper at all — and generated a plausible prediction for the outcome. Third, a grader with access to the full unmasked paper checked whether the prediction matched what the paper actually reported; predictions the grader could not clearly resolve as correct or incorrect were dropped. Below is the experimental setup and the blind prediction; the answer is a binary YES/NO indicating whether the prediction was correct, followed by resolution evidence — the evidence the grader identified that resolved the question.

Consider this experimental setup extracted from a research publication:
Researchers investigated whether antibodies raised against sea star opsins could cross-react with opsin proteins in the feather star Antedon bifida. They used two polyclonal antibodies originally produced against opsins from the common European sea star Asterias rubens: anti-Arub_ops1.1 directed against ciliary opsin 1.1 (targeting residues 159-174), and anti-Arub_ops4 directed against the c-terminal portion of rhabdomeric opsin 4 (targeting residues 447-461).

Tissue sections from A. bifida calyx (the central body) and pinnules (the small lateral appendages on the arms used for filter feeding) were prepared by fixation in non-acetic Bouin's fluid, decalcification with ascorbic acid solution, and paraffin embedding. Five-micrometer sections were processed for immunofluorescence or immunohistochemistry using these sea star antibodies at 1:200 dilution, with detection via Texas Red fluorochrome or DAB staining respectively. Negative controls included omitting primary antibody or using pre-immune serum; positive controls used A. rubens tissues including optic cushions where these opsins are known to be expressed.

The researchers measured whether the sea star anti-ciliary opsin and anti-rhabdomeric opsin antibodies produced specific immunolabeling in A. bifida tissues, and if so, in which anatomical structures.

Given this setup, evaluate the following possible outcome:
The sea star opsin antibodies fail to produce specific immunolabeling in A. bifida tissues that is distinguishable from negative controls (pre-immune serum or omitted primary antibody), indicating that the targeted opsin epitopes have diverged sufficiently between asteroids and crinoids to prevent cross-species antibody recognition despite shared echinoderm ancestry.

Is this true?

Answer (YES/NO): NO